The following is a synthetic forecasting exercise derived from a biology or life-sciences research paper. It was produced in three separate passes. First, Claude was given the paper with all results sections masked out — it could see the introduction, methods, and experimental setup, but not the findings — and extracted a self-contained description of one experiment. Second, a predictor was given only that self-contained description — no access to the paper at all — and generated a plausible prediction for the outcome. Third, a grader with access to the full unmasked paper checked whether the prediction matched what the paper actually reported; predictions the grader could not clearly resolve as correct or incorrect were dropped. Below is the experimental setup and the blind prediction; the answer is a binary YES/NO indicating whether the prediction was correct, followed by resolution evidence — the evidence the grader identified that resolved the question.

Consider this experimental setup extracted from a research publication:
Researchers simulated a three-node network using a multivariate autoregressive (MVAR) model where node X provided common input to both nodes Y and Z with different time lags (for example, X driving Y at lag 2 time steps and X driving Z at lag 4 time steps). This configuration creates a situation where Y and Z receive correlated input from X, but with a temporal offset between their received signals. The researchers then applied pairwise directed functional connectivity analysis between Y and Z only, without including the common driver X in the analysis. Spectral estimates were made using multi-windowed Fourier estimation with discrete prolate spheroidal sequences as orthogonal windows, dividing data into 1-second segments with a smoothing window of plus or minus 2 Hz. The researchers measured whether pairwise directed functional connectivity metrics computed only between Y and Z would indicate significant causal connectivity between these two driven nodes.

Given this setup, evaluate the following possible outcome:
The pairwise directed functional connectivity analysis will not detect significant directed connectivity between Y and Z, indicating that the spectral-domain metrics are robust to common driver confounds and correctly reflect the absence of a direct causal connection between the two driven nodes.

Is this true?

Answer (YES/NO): NO